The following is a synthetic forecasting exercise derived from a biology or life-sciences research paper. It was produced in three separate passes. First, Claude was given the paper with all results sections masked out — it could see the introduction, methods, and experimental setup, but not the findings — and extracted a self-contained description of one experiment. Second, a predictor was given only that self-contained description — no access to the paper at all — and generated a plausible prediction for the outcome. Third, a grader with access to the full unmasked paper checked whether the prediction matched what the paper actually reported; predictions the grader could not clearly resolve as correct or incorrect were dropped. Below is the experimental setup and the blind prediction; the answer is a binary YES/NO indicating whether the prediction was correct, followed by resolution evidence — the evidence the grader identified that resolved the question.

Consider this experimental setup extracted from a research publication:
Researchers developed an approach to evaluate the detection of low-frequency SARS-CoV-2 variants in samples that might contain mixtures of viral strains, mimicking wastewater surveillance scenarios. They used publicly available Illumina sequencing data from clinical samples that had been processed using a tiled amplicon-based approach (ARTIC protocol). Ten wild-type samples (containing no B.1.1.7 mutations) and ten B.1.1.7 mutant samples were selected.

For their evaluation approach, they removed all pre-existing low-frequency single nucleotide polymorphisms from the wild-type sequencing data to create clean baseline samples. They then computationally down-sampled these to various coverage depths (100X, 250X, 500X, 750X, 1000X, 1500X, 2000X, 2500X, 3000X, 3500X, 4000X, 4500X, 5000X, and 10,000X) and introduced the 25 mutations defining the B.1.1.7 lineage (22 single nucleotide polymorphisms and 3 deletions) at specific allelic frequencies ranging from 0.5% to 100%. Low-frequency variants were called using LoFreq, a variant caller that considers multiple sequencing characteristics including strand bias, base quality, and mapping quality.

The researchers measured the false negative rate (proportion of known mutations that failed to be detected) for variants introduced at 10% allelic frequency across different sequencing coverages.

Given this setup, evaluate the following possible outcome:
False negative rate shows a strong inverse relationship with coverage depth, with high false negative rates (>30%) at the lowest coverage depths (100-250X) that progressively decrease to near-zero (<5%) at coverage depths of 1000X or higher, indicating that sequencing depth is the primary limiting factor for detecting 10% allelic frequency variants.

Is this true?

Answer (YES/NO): NO